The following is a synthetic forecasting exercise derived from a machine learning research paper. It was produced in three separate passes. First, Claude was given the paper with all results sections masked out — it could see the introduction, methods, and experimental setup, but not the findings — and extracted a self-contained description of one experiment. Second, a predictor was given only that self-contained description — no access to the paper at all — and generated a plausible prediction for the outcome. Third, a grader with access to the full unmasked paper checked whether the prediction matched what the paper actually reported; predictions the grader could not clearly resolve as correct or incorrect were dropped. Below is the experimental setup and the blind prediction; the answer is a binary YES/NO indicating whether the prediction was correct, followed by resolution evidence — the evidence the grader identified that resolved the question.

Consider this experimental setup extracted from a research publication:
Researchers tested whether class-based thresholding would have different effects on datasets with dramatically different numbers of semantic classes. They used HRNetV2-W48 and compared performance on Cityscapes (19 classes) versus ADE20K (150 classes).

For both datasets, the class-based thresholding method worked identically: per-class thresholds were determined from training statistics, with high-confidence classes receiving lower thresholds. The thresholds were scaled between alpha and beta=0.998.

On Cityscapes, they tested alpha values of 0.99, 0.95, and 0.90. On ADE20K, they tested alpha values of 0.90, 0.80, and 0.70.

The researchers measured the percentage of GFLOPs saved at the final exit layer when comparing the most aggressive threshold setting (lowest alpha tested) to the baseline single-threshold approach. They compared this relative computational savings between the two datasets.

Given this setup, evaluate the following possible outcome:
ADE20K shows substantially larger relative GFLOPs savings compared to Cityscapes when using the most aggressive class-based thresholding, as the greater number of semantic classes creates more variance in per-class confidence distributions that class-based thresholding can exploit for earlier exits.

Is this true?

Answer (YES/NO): NO